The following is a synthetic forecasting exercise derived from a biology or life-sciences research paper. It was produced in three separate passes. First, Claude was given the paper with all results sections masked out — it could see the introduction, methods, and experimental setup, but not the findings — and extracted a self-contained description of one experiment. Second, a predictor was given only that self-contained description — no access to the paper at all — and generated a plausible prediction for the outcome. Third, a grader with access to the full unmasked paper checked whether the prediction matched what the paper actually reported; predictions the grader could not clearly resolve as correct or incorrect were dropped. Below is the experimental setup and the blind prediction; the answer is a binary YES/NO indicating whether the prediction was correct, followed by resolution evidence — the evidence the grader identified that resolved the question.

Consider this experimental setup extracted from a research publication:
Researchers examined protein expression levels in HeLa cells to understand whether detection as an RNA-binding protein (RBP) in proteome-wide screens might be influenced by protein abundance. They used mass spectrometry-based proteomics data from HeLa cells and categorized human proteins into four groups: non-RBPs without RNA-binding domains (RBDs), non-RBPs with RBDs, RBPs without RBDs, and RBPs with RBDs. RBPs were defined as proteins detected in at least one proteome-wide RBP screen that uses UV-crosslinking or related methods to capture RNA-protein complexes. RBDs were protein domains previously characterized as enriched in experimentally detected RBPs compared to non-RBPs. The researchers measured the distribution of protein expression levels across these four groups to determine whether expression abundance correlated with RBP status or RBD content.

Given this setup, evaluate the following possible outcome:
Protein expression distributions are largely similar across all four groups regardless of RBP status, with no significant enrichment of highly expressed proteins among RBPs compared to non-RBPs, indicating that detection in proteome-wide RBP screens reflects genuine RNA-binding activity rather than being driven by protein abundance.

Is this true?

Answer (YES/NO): NO